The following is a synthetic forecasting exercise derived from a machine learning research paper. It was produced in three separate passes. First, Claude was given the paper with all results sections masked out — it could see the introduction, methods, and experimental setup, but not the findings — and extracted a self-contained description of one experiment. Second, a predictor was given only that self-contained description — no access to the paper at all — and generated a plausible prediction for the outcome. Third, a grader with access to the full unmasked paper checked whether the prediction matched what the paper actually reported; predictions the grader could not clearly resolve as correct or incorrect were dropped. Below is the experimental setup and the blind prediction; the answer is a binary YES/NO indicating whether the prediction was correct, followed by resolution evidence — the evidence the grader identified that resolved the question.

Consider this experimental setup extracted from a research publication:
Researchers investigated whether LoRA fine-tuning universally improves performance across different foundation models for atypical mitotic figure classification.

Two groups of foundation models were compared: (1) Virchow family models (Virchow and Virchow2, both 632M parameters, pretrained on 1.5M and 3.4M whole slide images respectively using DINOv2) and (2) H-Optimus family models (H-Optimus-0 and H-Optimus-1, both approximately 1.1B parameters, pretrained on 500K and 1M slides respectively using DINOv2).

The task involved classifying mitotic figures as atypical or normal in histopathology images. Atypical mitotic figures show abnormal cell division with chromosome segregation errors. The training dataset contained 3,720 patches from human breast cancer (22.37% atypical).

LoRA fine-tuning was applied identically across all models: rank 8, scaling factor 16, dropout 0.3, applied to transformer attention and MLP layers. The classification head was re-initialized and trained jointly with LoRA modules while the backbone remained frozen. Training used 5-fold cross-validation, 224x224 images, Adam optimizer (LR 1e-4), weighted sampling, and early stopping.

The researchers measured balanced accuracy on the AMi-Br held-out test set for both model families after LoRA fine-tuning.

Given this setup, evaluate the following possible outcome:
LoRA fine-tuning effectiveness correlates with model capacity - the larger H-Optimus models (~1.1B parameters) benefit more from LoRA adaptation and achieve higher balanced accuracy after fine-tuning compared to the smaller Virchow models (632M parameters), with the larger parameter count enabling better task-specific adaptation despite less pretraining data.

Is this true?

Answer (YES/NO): NO